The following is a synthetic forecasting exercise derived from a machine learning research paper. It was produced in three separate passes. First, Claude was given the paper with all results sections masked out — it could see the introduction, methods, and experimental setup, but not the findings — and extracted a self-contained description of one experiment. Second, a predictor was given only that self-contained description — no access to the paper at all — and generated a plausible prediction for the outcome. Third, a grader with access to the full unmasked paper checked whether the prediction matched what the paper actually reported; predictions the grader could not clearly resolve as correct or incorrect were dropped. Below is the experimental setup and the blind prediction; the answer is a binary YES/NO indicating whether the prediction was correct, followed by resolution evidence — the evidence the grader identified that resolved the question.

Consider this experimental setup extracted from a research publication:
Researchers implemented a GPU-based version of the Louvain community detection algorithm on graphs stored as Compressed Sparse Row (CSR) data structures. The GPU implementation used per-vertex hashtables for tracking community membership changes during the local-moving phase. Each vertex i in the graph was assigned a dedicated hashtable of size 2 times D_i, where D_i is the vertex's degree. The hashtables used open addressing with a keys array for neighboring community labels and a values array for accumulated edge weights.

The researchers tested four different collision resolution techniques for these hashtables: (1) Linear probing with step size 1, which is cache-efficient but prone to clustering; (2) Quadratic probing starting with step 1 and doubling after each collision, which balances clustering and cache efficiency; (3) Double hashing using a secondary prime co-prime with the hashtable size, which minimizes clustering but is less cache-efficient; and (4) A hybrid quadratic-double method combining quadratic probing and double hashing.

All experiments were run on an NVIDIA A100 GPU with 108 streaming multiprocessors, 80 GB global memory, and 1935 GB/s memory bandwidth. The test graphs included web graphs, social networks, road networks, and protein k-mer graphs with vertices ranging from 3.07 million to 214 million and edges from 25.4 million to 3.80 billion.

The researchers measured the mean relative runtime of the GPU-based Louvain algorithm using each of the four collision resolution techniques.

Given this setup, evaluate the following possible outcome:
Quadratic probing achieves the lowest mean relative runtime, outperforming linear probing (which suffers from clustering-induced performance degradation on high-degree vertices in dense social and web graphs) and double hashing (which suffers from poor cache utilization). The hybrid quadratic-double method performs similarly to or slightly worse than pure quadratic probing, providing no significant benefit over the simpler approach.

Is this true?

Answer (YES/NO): NO